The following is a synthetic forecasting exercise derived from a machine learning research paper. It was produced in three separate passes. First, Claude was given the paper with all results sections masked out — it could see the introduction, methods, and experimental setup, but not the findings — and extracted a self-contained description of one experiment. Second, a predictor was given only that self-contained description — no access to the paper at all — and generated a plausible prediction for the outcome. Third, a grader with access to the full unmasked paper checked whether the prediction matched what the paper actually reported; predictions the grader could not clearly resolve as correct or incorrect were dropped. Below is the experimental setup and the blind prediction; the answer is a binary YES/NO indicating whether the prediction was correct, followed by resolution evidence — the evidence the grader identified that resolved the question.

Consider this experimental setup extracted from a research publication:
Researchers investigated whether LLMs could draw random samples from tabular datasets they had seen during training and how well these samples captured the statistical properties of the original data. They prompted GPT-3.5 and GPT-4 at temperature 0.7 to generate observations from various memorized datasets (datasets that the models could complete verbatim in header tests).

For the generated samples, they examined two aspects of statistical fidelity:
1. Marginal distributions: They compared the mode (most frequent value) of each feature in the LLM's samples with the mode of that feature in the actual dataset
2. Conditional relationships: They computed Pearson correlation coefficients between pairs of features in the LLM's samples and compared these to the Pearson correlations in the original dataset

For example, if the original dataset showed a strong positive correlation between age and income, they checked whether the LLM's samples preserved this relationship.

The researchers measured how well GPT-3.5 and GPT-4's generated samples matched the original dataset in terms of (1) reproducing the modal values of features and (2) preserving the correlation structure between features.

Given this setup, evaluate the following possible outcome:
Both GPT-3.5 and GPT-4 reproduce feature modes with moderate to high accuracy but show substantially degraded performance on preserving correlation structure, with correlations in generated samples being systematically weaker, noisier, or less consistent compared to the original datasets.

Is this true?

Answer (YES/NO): NO